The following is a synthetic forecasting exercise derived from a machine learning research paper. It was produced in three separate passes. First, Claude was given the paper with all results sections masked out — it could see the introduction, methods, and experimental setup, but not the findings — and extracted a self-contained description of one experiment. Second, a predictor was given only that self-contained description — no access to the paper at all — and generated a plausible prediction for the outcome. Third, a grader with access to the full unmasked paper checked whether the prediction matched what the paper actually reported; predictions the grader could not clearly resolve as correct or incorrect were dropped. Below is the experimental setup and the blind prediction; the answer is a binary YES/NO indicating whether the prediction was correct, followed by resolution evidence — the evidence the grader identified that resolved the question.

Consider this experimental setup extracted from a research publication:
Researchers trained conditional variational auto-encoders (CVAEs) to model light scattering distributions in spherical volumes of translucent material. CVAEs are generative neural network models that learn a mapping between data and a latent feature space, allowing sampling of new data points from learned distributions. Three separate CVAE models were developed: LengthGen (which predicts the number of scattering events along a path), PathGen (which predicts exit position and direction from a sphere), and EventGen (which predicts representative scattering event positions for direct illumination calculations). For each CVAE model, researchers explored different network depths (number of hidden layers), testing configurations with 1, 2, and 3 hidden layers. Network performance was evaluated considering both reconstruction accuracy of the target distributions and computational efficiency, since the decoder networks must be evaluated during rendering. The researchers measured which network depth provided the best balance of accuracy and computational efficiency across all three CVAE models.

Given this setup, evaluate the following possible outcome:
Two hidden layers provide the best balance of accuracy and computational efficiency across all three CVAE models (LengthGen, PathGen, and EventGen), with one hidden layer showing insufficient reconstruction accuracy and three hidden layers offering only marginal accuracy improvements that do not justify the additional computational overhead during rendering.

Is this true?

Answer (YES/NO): NO